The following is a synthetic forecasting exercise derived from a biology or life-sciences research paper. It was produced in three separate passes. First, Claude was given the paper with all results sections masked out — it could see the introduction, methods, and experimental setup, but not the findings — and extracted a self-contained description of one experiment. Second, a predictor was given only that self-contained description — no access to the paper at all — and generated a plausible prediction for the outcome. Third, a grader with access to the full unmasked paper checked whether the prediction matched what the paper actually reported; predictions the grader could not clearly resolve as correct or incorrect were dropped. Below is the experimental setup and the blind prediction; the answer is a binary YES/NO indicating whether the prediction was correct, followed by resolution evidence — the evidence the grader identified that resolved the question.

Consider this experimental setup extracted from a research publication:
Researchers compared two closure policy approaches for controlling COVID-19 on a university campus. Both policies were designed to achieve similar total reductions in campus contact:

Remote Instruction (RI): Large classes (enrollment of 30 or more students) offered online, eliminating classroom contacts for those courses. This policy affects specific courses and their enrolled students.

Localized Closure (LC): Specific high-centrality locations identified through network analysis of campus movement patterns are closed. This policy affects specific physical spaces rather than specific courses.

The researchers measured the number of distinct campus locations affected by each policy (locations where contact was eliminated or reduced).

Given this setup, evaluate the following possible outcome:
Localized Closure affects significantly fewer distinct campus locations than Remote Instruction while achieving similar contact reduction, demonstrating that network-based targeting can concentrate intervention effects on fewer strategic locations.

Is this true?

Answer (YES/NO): NO